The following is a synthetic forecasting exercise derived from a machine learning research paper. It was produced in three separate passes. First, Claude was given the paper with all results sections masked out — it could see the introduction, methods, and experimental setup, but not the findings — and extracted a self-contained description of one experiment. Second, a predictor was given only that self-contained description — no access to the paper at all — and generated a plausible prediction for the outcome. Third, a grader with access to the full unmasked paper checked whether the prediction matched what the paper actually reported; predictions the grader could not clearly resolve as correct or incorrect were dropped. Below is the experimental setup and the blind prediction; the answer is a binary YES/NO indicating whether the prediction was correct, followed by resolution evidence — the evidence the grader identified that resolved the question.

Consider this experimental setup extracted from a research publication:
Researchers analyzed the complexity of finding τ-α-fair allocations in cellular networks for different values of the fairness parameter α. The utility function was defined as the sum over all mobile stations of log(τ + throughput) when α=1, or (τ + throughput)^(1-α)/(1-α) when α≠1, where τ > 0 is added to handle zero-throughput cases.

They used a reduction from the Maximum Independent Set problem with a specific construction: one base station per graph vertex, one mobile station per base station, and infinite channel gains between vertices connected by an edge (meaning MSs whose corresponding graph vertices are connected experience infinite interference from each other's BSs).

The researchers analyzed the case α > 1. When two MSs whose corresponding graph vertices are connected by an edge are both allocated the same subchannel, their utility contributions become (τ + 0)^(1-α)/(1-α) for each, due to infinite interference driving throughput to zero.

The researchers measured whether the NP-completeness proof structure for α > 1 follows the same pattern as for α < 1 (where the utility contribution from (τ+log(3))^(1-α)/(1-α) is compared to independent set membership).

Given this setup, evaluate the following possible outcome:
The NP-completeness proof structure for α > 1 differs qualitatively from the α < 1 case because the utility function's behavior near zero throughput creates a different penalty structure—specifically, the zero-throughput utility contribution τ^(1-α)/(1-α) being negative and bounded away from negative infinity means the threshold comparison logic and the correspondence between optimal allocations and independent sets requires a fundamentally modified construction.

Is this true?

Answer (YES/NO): NO